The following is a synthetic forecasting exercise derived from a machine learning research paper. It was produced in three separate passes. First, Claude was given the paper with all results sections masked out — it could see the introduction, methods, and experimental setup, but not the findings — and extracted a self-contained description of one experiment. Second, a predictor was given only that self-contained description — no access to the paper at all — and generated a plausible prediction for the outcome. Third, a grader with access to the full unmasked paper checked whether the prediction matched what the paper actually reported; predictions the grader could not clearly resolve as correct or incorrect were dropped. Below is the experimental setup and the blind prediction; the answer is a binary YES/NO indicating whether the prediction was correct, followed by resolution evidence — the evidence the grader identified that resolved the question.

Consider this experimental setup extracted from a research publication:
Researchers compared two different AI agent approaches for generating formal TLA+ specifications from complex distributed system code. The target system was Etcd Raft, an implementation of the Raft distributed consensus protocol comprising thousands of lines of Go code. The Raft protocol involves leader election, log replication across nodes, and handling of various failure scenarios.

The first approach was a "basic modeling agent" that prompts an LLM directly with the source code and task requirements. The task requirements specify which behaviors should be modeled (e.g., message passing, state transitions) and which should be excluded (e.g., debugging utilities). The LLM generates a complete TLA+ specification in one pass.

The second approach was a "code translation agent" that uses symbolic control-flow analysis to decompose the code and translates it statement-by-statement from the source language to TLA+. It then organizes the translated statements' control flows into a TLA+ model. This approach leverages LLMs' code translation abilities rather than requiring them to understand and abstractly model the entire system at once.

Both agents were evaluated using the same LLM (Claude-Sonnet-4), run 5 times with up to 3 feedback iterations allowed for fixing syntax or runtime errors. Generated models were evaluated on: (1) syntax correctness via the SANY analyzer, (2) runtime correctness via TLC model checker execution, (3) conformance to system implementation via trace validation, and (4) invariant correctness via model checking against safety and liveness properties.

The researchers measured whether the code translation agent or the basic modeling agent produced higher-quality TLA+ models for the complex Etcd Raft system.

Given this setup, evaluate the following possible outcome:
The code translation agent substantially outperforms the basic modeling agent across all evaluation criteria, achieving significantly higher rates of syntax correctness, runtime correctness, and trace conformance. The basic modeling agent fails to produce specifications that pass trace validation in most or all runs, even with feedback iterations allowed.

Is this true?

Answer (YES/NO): NO